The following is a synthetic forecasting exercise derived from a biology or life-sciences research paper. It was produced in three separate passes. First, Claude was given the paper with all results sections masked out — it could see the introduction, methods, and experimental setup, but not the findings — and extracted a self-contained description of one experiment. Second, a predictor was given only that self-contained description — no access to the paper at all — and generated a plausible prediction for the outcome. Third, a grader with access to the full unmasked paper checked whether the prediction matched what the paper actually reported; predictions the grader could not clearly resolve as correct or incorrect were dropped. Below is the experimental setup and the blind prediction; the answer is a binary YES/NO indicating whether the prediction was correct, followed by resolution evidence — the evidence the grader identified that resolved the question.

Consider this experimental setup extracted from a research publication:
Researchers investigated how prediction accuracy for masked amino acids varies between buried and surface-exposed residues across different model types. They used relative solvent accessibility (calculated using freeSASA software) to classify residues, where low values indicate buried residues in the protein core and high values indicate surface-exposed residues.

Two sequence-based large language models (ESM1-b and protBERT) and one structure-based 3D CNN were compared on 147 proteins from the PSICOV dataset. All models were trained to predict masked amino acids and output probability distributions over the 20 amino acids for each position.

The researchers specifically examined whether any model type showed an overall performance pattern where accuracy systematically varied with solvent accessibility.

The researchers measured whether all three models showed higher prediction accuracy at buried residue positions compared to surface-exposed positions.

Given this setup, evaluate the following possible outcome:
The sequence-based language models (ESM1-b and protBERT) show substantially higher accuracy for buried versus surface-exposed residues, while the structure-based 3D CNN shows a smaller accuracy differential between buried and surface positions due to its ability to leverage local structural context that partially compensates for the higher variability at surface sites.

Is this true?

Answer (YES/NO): NO